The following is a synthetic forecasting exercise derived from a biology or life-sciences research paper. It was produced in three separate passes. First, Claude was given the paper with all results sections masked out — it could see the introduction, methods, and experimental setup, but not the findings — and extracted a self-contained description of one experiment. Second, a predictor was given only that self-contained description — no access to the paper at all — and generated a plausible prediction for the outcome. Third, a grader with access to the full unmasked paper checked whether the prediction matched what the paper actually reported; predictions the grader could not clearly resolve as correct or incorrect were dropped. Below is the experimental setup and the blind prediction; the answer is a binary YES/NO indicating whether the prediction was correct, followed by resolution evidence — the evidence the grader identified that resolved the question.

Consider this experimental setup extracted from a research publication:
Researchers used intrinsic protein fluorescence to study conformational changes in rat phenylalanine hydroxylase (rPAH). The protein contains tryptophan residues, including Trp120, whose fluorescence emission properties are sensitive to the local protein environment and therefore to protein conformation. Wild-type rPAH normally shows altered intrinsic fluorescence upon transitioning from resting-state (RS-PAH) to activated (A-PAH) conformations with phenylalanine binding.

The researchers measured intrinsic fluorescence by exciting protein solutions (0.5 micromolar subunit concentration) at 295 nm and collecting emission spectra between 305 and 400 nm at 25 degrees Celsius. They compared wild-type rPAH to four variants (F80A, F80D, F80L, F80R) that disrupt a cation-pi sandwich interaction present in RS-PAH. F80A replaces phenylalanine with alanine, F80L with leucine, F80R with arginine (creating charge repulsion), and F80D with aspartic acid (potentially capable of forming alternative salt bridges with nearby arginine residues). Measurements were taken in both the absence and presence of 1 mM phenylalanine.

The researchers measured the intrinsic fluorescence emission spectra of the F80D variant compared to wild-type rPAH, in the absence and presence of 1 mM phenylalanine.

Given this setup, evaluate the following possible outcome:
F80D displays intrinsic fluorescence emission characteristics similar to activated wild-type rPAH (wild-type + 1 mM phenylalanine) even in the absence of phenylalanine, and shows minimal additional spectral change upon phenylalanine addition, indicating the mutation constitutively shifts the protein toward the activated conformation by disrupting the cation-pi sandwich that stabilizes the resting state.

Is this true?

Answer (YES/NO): NO